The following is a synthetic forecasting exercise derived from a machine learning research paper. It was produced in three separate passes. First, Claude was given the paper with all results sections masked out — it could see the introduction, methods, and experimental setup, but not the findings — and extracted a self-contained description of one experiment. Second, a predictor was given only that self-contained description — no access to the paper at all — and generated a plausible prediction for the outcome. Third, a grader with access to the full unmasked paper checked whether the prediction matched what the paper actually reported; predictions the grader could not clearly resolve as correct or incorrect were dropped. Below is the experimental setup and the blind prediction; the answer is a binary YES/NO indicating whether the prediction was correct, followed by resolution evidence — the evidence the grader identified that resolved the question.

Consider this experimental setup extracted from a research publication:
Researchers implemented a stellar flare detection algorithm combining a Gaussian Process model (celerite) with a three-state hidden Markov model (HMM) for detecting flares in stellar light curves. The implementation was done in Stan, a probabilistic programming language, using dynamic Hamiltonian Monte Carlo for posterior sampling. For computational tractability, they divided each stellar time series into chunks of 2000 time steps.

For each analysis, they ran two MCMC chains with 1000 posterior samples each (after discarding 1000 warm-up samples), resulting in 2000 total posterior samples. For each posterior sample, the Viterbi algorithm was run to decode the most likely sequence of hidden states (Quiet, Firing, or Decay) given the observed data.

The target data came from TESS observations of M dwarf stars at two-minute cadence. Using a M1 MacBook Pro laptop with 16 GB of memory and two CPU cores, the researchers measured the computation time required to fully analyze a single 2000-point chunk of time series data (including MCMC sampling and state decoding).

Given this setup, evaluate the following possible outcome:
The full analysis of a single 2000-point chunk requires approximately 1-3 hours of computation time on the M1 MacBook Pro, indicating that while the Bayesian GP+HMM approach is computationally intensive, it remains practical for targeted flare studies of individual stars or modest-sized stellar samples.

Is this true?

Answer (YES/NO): NO